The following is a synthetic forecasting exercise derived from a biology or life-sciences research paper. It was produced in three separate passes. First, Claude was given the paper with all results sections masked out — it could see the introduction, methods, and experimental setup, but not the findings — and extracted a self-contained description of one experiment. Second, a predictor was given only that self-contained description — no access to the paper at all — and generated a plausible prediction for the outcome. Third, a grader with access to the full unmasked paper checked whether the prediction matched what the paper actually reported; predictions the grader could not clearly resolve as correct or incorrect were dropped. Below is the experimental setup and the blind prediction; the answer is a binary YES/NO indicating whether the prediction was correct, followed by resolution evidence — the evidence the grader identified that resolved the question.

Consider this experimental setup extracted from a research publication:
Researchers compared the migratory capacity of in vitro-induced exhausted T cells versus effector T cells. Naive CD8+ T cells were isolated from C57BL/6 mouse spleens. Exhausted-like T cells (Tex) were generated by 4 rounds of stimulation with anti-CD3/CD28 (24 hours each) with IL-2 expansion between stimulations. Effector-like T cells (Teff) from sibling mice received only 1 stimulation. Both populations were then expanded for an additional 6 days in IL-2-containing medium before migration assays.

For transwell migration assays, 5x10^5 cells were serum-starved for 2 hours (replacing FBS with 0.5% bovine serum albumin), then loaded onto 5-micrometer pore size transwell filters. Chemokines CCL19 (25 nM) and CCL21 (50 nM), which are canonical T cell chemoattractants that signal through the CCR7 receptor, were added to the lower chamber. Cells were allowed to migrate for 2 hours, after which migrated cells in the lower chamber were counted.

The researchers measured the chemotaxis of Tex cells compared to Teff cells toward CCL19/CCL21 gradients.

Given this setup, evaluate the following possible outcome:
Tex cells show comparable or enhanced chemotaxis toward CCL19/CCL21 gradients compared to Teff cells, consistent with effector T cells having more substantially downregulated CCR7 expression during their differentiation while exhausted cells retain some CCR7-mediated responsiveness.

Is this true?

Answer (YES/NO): NO